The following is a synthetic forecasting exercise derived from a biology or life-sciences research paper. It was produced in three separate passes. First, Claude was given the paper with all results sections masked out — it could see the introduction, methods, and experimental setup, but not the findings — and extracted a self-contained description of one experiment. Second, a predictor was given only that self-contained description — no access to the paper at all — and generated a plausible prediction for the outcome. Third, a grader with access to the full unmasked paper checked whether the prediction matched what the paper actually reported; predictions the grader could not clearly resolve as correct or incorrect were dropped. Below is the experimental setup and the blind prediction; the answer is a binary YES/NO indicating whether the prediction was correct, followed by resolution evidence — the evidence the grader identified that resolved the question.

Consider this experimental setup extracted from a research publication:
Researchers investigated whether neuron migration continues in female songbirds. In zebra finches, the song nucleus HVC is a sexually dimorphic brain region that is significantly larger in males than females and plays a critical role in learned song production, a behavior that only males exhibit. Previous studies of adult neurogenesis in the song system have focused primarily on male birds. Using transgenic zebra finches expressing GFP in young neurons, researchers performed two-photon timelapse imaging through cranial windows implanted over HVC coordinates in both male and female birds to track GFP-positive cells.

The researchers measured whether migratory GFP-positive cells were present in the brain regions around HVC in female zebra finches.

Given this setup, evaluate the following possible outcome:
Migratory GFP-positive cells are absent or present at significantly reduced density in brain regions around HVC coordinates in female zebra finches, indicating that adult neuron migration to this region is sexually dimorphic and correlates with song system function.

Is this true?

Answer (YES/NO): NO